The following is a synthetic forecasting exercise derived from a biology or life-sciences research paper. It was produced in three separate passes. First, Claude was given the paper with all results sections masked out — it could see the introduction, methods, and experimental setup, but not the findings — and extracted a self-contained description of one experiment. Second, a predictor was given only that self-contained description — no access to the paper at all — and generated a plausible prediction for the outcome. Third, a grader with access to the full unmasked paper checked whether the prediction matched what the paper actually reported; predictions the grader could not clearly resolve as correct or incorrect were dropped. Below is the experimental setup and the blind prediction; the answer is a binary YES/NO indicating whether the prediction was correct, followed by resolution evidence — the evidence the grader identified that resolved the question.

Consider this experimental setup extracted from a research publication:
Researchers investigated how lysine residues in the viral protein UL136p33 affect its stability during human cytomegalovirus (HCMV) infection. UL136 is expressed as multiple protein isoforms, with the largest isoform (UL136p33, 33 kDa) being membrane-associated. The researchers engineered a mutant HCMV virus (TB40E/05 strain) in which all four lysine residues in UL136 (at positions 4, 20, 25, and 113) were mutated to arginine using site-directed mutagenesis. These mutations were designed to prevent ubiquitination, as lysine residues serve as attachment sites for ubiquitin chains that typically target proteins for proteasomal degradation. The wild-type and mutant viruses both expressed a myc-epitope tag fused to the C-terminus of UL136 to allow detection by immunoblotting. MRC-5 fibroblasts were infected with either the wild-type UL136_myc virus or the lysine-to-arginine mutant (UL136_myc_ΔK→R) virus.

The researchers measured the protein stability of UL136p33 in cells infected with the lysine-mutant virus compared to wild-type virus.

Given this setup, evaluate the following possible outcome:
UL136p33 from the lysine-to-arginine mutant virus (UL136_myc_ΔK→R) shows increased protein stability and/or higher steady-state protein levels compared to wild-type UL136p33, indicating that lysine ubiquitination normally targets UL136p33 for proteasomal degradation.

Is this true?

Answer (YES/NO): YES